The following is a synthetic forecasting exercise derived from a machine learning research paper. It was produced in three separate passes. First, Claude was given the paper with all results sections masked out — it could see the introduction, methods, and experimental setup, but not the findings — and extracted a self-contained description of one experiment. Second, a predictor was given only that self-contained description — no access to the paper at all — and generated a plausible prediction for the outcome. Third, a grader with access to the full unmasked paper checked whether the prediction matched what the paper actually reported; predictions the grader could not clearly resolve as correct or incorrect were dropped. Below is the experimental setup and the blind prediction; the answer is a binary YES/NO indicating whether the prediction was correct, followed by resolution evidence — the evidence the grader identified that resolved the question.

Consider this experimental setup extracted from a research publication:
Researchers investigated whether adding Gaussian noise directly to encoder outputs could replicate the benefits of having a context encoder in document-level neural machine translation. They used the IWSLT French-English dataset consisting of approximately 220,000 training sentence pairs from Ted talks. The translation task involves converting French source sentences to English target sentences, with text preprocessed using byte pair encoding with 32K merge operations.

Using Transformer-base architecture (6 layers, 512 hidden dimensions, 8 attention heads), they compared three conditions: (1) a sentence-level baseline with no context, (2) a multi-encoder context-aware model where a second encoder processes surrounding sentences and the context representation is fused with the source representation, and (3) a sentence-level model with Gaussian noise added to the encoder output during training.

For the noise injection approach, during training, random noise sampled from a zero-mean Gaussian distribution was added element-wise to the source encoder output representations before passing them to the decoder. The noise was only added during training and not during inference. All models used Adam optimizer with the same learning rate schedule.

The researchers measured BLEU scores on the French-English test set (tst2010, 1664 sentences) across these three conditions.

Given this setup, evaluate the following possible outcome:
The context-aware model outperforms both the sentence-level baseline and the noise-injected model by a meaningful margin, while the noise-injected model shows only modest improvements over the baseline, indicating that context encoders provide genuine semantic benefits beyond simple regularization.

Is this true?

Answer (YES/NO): NO